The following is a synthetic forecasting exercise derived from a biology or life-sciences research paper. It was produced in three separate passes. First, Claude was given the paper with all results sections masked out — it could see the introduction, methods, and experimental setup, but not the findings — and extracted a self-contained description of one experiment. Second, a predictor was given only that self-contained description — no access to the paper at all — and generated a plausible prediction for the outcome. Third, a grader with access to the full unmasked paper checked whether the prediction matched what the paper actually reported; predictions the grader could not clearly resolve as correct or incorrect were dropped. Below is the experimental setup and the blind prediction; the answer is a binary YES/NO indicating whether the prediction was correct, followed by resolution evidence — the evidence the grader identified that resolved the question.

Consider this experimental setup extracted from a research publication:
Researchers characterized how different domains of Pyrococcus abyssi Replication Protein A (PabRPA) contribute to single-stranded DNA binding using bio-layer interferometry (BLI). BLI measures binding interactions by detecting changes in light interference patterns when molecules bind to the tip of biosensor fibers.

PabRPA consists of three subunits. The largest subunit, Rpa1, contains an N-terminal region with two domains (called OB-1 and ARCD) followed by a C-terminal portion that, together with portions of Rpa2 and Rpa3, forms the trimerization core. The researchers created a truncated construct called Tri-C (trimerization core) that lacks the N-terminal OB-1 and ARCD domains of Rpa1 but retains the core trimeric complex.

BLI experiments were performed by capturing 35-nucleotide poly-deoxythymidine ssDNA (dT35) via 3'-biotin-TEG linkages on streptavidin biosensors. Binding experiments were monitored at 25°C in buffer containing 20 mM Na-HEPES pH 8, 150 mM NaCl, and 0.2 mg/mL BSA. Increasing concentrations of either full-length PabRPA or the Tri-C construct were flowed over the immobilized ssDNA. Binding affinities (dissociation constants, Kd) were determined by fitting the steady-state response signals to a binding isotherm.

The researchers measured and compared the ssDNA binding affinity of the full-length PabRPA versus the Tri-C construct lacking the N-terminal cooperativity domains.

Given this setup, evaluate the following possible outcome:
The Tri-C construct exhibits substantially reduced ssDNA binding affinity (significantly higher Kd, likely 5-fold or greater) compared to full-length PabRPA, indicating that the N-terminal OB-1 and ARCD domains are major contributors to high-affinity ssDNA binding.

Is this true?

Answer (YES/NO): NO